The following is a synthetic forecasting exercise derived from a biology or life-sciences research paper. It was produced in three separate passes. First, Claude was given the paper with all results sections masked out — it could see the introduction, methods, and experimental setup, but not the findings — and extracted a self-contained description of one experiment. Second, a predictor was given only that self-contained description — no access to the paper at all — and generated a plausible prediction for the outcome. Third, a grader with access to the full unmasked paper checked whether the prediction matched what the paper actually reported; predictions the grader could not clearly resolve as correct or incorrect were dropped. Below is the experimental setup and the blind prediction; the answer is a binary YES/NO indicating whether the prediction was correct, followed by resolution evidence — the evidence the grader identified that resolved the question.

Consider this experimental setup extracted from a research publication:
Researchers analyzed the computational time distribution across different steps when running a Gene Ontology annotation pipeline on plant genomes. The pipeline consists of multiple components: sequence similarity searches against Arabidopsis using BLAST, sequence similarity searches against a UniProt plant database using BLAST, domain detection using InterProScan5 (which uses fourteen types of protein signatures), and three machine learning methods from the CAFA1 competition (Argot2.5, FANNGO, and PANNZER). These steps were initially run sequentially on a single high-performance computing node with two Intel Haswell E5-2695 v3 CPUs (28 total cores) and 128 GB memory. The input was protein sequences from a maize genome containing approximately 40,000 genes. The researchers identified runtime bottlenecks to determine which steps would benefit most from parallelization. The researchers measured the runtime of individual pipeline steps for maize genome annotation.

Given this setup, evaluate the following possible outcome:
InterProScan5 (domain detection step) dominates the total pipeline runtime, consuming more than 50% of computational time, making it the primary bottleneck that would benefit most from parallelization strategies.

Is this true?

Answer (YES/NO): NO